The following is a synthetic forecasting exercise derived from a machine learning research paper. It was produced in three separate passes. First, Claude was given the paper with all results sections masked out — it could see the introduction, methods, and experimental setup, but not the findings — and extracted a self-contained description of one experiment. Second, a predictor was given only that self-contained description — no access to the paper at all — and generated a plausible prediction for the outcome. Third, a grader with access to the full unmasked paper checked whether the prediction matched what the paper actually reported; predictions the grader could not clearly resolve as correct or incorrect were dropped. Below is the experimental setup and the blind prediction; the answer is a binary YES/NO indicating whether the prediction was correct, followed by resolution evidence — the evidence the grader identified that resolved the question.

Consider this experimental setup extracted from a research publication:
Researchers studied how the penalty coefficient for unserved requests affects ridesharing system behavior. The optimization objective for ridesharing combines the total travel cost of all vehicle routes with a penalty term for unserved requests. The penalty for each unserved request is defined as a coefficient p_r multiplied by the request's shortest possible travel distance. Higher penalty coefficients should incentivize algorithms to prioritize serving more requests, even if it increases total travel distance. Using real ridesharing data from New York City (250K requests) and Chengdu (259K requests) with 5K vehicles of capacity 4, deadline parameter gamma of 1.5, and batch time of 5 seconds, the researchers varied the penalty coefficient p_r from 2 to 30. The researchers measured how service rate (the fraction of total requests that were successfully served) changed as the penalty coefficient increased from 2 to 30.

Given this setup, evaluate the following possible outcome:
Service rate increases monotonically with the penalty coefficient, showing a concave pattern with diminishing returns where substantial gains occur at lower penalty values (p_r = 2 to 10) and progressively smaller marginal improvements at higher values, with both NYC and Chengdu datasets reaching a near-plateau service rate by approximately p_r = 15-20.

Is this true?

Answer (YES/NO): NO